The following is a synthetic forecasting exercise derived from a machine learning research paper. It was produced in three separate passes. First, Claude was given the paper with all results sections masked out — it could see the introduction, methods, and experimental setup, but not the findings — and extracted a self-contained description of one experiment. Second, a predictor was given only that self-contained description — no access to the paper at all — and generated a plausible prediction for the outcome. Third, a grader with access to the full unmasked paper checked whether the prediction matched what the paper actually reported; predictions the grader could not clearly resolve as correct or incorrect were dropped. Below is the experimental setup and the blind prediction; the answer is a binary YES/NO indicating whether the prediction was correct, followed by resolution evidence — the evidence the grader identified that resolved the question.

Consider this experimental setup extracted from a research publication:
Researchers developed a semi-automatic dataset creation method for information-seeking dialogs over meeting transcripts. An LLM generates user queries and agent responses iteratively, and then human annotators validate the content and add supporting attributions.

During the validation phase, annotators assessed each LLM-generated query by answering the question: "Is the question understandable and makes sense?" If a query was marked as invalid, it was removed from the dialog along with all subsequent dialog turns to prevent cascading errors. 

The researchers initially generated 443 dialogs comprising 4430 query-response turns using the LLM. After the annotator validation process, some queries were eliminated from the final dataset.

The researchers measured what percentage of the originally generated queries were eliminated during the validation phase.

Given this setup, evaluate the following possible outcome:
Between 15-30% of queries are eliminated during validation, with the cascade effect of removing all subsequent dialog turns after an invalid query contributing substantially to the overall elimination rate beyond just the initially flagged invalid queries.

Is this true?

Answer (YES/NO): NO